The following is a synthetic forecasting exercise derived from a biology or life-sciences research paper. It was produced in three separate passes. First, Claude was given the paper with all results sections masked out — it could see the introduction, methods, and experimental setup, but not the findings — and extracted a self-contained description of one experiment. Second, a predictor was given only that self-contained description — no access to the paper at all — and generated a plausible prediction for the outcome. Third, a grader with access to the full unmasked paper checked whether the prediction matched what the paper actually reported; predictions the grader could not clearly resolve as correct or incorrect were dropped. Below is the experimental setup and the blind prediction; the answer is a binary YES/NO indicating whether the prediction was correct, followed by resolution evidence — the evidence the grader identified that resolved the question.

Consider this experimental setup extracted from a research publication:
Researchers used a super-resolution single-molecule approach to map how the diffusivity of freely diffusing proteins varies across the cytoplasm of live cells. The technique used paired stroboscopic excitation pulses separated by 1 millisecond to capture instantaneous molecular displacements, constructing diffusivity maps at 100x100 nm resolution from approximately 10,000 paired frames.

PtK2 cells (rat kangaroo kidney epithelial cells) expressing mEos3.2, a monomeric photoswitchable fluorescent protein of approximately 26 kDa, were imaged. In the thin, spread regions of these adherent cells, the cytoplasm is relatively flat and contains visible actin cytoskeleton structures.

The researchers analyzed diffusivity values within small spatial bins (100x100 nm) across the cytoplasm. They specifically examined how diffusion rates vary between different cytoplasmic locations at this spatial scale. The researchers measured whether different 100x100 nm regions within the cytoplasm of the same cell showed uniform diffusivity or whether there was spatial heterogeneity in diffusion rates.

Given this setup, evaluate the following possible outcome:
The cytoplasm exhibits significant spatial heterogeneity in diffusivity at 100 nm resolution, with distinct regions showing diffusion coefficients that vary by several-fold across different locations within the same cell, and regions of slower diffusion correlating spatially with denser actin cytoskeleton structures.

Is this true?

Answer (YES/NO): NO